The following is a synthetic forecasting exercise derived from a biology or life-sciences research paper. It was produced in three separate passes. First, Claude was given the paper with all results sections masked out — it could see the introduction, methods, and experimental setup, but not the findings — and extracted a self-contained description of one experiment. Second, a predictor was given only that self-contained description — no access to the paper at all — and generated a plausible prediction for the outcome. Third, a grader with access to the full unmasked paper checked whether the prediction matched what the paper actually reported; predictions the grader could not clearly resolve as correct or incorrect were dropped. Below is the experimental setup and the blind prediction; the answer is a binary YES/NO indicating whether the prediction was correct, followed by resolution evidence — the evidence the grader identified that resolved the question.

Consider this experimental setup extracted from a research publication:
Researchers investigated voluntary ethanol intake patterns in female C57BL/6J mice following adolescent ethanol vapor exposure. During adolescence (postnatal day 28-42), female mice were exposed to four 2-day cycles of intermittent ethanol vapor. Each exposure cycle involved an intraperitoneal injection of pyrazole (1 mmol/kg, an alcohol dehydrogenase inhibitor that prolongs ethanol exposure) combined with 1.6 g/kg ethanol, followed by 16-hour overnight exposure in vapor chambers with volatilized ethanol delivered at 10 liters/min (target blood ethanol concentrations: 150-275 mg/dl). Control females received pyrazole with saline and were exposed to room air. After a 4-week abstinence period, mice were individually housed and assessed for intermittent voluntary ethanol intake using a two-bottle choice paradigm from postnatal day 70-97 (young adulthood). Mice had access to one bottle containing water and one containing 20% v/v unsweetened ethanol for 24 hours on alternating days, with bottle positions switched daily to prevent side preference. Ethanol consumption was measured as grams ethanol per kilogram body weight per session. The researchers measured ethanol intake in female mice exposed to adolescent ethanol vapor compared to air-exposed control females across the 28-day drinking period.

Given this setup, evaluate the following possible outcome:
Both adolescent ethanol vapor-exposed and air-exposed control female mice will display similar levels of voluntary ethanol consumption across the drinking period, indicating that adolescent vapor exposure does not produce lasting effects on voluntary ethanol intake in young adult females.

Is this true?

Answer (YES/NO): NO